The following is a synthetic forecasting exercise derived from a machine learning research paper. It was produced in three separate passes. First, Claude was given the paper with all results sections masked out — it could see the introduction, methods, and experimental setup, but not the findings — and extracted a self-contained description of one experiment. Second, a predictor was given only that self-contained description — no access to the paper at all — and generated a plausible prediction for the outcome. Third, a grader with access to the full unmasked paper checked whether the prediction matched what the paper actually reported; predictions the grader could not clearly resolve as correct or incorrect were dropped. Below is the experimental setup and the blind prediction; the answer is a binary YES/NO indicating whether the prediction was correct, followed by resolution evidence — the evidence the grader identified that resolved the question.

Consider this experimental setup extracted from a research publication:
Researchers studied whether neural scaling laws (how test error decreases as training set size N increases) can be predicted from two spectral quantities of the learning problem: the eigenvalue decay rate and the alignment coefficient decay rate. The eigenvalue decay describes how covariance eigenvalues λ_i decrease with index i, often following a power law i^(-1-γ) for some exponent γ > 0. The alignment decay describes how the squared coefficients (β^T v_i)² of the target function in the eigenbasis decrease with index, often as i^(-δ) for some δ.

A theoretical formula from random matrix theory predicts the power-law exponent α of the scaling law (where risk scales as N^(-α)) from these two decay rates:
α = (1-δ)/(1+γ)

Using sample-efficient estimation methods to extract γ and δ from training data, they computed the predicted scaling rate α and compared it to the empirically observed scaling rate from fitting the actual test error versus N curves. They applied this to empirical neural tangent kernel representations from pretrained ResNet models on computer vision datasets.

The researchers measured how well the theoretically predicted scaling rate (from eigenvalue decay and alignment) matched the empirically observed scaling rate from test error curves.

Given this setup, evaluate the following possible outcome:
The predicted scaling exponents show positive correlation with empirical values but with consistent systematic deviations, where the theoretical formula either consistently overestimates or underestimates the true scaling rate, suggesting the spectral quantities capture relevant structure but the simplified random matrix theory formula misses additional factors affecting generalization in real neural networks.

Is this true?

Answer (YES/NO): NO